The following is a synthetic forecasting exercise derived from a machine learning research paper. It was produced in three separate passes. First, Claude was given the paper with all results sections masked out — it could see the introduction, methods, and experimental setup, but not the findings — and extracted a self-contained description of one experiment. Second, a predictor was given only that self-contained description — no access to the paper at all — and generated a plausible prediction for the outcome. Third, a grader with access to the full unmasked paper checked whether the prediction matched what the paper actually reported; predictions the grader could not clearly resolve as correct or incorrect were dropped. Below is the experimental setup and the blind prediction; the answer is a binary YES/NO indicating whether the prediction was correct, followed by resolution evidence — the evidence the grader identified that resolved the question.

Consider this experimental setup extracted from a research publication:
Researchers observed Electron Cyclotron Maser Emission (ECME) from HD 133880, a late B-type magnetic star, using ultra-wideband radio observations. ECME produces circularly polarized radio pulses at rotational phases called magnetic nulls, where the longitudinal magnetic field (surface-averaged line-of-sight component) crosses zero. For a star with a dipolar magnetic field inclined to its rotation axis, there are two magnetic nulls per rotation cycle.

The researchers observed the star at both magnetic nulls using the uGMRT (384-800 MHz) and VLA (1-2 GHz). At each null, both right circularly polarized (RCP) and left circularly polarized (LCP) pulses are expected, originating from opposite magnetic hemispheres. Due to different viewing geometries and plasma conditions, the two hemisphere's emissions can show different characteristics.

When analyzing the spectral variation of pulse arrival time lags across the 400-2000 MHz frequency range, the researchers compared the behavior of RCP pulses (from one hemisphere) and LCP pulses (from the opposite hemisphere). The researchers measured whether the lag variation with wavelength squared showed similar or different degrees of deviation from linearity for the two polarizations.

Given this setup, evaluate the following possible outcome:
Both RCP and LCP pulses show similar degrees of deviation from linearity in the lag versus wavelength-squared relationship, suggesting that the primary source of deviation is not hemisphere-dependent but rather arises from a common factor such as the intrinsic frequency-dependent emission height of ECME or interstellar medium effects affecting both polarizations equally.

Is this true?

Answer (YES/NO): NO